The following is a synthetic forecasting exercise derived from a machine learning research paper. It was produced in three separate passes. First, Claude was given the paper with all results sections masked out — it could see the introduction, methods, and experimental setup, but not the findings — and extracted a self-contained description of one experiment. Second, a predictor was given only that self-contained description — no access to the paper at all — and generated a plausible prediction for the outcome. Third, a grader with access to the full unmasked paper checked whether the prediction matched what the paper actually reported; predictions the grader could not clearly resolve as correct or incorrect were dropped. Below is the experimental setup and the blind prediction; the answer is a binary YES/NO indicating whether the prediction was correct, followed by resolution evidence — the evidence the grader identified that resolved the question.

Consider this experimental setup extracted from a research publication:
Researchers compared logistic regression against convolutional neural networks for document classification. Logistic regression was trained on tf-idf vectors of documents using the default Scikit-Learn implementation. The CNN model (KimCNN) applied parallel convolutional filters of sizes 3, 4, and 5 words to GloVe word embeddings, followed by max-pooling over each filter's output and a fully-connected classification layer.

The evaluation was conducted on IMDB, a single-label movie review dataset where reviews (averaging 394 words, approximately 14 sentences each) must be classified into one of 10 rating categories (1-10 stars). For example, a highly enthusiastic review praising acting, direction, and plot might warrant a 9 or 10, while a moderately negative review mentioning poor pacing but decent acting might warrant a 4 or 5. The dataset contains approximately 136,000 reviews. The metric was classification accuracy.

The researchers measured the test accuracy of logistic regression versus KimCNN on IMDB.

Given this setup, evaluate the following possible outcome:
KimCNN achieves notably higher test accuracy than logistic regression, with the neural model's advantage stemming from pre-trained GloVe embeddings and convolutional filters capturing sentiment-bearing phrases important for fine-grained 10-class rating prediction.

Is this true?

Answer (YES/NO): NO